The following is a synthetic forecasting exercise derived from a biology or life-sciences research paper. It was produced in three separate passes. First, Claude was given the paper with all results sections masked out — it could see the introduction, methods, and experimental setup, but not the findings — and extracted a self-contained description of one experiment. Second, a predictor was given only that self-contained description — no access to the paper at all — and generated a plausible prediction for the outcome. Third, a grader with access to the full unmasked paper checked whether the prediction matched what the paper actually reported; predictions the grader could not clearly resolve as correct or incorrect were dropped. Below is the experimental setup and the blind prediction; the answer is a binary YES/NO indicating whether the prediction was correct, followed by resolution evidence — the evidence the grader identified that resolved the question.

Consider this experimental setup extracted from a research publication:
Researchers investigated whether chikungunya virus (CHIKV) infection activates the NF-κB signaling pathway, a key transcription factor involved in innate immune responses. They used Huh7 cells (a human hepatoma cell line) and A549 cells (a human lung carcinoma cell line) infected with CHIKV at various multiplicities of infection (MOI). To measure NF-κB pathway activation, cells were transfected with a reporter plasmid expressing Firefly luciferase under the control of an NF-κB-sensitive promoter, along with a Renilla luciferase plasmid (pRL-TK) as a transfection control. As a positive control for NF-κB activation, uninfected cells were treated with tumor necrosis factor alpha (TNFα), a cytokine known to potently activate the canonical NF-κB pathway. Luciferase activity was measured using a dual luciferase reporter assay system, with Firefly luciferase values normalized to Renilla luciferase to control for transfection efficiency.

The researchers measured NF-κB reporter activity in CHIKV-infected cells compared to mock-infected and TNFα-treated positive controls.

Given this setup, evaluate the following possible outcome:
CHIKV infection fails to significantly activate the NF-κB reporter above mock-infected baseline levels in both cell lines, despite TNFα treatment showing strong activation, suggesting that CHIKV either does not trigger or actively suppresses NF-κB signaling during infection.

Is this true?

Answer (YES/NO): NO